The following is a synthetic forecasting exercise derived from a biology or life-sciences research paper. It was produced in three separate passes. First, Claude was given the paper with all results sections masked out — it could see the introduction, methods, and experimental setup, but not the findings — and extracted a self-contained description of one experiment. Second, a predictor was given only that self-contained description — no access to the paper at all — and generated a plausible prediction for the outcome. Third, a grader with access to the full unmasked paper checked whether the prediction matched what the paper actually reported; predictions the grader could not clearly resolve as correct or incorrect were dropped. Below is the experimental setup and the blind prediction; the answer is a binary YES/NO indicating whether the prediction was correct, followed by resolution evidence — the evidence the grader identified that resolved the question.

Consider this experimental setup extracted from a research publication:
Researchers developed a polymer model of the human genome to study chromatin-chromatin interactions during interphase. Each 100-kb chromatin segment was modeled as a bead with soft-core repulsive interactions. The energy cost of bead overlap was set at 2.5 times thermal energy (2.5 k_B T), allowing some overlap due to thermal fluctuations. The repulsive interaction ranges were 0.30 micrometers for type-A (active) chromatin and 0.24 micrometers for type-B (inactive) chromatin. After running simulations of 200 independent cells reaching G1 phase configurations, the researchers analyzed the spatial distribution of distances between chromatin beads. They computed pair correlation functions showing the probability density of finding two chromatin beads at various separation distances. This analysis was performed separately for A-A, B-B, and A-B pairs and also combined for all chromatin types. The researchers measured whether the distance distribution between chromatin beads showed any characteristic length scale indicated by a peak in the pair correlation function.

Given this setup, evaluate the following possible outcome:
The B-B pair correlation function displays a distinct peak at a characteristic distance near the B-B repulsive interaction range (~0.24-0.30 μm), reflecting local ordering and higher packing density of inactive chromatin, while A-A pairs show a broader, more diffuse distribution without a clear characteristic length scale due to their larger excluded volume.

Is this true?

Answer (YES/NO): NO